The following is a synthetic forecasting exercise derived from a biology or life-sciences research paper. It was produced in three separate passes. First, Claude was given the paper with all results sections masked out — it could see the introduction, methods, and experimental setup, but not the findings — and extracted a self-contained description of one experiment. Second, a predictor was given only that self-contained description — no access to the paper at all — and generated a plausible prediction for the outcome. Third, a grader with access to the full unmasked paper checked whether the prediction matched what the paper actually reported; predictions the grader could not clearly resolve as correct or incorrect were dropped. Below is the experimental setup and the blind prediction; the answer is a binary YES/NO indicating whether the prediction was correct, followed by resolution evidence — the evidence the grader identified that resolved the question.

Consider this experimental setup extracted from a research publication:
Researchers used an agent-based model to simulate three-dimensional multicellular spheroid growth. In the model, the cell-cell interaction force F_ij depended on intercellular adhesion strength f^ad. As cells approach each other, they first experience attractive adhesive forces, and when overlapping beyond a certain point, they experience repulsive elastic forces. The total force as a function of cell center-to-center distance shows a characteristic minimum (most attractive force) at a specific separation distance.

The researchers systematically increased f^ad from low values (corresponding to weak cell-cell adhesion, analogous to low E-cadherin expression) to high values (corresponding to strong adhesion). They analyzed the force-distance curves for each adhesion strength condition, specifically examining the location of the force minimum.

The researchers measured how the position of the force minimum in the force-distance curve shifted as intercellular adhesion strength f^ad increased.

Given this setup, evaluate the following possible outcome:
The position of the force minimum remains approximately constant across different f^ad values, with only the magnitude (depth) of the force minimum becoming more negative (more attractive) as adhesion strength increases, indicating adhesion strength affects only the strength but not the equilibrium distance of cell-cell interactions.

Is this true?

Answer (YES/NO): NO